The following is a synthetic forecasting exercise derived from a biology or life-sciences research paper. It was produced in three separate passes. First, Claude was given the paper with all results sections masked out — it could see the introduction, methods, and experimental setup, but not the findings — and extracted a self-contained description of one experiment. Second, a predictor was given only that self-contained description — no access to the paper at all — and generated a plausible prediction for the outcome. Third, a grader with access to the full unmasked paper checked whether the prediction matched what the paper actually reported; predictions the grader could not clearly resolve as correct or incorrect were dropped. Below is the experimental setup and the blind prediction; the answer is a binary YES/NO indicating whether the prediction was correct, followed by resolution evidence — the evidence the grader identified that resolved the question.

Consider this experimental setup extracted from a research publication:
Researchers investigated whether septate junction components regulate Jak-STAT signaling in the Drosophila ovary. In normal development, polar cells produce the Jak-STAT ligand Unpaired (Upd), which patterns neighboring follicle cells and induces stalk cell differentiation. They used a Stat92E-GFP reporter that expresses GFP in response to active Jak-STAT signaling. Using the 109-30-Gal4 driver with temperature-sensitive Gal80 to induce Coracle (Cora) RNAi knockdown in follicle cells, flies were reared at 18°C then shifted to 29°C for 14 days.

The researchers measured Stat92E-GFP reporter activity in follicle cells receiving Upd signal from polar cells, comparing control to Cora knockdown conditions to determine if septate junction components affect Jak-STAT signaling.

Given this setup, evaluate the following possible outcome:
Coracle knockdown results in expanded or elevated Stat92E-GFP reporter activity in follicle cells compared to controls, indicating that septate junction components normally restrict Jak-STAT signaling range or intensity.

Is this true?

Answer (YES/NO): YES